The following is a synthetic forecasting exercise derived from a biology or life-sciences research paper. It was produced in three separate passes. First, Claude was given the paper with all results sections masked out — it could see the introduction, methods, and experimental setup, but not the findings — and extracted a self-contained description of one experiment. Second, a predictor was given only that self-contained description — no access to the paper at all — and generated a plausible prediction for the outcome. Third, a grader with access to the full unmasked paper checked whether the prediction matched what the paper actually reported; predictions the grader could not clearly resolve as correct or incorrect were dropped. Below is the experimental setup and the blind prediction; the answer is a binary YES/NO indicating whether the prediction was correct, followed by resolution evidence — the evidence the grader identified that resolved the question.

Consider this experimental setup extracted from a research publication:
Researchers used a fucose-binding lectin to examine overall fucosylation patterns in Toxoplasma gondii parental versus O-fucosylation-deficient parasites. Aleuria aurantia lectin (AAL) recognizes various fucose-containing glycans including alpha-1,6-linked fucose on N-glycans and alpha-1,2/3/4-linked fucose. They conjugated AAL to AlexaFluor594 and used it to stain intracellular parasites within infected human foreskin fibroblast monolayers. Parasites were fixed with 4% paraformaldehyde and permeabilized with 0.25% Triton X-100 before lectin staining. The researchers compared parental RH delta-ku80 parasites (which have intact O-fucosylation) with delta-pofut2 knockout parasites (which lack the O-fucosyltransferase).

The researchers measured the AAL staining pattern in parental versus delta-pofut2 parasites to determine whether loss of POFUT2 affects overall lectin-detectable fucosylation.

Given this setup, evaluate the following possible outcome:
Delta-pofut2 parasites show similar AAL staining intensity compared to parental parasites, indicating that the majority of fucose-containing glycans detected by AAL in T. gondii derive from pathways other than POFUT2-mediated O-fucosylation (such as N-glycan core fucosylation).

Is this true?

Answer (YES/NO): YES